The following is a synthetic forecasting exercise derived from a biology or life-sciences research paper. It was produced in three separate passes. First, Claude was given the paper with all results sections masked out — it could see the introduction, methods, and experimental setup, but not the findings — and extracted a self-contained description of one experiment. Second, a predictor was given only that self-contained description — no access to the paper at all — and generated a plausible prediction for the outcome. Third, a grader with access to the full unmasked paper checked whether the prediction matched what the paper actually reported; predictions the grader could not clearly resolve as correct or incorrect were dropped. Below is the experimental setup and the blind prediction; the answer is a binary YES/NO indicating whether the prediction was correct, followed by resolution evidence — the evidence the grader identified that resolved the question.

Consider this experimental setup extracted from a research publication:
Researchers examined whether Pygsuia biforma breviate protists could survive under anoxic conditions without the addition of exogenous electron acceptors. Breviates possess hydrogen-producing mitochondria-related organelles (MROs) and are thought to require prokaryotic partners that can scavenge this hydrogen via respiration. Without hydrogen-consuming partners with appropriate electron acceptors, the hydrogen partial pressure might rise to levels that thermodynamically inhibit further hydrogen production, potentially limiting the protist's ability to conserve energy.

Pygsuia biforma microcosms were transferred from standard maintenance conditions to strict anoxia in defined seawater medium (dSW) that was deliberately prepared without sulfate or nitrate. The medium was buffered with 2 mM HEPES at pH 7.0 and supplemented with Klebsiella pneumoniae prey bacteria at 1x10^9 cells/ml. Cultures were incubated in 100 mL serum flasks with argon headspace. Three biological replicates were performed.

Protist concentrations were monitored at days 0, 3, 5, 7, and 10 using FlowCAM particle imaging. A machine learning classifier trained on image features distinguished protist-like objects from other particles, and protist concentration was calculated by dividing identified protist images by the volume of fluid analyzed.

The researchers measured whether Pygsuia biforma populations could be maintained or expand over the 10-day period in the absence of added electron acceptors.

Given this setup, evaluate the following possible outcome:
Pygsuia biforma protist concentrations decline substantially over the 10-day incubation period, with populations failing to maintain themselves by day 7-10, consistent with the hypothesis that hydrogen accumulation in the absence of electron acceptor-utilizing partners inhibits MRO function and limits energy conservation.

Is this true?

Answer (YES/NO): NO